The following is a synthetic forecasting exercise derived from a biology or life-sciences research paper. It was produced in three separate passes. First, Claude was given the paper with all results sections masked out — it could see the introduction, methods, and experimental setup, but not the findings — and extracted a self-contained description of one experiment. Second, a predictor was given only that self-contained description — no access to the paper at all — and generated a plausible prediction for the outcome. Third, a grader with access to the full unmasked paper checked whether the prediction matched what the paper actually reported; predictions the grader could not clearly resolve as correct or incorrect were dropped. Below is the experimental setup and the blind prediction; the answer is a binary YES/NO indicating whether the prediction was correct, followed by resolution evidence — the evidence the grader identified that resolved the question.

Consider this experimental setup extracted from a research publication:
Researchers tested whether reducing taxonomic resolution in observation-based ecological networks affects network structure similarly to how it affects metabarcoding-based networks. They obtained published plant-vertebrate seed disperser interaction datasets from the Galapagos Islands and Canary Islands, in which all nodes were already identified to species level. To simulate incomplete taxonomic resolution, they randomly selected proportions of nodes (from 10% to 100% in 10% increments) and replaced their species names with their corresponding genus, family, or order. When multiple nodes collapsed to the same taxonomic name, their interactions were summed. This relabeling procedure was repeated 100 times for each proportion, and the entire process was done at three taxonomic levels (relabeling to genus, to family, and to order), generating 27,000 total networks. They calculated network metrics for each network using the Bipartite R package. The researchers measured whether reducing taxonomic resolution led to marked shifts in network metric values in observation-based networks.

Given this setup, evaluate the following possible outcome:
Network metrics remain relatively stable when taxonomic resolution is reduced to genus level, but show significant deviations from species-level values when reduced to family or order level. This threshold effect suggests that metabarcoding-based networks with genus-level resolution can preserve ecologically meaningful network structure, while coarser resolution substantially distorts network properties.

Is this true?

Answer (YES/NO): NO